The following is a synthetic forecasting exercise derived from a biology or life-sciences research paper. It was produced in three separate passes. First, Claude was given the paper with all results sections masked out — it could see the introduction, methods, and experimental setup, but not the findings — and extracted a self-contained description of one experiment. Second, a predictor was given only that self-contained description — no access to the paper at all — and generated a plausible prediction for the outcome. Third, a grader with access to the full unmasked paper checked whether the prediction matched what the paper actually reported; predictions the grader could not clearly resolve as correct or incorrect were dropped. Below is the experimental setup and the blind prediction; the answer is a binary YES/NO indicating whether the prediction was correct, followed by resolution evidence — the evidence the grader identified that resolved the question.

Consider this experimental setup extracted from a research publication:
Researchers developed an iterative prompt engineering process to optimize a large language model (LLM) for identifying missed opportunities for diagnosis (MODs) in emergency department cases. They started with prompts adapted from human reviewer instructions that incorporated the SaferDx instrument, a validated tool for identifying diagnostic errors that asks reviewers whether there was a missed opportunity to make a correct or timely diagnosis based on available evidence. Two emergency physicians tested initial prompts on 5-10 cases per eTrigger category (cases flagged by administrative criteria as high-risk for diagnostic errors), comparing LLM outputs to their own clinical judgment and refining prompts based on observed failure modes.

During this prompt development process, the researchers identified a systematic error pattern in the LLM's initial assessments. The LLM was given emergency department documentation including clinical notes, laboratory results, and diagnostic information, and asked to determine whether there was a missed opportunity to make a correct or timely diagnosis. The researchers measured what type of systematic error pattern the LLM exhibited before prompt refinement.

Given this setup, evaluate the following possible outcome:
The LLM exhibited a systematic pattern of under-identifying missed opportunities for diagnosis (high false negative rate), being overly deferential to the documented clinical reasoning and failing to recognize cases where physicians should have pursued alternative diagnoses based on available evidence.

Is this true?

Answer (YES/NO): NO